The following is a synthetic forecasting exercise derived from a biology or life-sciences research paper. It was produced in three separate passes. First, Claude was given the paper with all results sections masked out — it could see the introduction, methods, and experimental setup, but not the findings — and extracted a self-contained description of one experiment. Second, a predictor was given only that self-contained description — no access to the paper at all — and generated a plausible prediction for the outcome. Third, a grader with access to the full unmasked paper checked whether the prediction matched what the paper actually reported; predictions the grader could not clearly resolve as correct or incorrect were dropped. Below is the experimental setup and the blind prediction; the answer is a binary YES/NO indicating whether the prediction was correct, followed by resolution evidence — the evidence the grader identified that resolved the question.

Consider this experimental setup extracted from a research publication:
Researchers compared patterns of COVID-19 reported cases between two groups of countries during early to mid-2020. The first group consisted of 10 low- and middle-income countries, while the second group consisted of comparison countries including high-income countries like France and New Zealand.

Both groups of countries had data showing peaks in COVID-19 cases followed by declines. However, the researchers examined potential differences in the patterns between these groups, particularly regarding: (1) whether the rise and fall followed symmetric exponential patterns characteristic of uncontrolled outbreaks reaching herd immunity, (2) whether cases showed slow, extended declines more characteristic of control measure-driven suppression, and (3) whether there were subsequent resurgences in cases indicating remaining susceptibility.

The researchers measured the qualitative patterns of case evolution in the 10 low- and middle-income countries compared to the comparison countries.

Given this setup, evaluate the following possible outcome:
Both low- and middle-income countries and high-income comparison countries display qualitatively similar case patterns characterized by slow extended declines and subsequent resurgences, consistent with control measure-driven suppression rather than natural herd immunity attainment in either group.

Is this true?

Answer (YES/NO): NO